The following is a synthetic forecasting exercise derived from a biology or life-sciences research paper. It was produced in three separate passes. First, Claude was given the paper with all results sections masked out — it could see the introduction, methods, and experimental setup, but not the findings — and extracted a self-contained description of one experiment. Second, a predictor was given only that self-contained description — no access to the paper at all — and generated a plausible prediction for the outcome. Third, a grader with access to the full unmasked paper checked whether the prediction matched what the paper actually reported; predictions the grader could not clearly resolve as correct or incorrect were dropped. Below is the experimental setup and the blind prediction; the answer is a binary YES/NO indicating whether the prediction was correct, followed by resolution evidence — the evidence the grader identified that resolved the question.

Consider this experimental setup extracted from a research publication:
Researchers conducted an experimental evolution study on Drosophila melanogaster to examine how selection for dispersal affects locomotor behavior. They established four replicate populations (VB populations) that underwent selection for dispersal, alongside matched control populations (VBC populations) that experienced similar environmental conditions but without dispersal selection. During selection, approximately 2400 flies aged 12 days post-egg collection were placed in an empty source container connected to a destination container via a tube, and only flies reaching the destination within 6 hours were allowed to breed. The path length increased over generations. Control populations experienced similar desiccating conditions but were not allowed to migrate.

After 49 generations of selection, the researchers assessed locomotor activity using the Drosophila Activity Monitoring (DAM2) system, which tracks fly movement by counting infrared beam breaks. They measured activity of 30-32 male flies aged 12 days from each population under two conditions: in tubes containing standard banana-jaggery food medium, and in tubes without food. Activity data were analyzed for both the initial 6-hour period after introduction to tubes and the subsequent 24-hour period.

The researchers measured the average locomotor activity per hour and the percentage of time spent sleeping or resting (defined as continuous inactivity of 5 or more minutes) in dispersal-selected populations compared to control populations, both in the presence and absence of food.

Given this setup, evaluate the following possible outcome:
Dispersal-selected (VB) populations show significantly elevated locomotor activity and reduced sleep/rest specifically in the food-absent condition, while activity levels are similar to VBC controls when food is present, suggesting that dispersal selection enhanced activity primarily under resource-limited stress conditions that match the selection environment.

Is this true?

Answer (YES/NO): NO